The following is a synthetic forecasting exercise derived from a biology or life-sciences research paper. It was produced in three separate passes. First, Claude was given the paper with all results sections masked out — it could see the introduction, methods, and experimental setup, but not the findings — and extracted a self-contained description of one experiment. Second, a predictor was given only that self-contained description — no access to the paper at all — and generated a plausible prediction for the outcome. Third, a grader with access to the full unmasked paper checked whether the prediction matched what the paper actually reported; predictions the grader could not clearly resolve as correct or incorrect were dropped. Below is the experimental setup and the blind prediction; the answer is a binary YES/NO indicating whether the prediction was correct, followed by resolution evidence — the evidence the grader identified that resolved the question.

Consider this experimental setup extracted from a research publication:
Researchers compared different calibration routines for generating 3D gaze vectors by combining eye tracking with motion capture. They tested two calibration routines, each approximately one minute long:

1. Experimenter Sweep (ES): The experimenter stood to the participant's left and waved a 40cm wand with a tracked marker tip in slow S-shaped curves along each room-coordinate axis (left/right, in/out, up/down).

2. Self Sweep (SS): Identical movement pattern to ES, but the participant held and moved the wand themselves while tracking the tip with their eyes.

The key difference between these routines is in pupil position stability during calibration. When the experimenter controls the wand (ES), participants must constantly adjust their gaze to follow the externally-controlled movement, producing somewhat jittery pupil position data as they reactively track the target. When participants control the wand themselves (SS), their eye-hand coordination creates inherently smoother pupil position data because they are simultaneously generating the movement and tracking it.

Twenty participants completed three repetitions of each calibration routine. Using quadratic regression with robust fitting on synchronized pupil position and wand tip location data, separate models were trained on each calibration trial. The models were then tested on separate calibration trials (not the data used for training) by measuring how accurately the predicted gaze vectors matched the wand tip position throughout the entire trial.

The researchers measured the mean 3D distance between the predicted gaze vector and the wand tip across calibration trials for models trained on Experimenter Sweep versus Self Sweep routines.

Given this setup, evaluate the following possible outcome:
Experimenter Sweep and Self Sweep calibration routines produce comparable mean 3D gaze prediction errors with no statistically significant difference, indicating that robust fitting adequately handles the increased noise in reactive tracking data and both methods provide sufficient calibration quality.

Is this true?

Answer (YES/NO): YES